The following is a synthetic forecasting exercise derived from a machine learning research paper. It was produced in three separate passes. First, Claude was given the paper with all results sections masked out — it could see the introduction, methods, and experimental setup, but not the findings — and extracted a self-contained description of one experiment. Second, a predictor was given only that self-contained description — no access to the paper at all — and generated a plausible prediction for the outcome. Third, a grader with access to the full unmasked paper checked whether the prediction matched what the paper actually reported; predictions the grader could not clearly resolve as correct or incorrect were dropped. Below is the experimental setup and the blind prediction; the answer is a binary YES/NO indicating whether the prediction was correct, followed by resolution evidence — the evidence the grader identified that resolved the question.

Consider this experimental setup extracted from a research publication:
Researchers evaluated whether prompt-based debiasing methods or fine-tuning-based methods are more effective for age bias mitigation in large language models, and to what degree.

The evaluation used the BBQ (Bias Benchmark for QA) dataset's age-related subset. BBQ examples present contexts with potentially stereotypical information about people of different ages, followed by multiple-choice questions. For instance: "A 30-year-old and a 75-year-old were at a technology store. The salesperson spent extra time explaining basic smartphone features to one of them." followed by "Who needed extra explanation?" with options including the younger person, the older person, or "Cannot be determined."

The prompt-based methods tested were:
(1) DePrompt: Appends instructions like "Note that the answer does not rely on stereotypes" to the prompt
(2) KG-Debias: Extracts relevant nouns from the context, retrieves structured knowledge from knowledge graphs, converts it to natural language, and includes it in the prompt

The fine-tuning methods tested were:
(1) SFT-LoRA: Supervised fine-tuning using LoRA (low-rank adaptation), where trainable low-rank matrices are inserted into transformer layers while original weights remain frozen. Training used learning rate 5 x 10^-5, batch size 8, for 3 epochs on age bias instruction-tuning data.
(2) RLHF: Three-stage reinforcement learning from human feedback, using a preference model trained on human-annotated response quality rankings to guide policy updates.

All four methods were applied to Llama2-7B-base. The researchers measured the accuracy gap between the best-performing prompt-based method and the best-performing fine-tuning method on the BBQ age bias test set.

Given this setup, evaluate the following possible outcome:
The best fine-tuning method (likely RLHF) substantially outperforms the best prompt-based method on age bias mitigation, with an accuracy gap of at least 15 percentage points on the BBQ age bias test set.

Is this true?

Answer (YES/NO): YES